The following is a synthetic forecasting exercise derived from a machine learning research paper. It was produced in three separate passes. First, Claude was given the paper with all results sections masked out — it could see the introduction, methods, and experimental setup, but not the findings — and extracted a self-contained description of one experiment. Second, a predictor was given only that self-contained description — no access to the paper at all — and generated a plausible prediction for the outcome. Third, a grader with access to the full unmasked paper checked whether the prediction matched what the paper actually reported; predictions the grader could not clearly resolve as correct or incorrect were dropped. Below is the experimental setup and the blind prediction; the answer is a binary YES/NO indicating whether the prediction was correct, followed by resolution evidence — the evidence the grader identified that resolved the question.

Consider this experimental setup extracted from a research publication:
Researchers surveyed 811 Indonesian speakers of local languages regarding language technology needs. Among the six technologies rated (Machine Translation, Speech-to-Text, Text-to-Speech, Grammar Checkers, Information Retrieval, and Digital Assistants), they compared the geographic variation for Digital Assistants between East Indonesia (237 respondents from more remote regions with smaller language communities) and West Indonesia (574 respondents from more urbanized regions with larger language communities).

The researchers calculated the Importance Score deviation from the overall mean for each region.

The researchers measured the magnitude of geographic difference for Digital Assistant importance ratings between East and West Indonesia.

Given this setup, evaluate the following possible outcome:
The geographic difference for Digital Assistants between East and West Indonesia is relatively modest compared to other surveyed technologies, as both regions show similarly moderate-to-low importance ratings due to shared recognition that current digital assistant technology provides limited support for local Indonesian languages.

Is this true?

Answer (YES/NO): NO